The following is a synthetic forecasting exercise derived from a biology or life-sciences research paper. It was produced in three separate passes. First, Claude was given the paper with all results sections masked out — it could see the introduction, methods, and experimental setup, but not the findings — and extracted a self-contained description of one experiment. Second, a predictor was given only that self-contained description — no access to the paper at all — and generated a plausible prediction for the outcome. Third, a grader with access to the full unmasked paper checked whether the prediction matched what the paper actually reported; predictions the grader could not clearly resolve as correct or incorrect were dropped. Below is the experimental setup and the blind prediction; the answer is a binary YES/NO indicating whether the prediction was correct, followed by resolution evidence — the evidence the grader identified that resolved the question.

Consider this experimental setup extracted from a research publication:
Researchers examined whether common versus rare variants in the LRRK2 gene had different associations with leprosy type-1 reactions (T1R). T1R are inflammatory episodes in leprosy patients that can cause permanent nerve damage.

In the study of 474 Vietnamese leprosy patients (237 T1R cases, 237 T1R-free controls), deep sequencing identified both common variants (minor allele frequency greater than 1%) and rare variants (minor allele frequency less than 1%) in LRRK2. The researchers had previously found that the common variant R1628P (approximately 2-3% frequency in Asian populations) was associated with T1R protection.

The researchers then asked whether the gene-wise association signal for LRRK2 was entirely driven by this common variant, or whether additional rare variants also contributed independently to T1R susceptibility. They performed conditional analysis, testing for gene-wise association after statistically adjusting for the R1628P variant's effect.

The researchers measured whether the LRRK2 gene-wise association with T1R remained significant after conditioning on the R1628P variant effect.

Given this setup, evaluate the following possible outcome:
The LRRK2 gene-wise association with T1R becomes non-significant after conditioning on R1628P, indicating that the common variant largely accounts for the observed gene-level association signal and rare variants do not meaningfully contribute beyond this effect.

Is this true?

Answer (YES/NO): NO